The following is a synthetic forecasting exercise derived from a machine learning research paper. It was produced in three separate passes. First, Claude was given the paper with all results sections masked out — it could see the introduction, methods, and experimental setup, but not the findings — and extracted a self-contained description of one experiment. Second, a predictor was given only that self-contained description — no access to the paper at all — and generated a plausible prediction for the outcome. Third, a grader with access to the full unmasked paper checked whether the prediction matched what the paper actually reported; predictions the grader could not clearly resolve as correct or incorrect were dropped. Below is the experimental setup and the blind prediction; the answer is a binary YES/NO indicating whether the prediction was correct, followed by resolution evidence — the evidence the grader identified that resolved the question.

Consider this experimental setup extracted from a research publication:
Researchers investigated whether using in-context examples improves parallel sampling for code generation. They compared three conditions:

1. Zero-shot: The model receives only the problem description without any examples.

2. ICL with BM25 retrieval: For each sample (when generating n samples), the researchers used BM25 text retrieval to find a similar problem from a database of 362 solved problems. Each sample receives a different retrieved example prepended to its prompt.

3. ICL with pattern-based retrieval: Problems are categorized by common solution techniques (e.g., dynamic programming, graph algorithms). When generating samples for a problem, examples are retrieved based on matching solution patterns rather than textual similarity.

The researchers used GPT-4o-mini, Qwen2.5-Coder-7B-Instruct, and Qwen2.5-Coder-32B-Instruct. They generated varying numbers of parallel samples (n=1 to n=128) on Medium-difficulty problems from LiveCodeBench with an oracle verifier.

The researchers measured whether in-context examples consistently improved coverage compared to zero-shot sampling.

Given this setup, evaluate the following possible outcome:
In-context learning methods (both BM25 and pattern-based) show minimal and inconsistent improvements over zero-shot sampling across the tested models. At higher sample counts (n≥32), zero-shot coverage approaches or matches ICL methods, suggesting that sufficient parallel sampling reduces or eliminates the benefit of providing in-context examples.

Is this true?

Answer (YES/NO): NO